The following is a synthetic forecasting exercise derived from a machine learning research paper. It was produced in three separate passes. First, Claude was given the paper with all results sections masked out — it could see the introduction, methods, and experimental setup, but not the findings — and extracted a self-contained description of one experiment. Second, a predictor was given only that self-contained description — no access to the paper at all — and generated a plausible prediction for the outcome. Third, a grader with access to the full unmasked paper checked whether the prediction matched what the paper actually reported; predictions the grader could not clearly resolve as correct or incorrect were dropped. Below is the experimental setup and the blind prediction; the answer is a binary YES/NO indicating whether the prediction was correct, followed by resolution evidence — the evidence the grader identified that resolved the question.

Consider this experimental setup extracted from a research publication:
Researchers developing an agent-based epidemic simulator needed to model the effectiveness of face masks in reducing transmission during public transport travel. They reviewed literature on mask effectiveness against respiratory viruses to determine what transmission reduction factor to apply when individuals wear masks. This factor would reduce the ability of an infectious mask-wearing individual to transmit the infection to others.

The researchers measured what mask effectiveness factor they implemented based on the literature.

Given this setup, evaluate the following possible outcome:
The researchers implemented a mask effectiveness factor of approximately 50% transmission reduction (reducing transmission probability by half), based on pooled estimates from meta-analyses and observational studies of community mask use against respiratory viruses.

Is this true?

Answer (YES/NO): NO